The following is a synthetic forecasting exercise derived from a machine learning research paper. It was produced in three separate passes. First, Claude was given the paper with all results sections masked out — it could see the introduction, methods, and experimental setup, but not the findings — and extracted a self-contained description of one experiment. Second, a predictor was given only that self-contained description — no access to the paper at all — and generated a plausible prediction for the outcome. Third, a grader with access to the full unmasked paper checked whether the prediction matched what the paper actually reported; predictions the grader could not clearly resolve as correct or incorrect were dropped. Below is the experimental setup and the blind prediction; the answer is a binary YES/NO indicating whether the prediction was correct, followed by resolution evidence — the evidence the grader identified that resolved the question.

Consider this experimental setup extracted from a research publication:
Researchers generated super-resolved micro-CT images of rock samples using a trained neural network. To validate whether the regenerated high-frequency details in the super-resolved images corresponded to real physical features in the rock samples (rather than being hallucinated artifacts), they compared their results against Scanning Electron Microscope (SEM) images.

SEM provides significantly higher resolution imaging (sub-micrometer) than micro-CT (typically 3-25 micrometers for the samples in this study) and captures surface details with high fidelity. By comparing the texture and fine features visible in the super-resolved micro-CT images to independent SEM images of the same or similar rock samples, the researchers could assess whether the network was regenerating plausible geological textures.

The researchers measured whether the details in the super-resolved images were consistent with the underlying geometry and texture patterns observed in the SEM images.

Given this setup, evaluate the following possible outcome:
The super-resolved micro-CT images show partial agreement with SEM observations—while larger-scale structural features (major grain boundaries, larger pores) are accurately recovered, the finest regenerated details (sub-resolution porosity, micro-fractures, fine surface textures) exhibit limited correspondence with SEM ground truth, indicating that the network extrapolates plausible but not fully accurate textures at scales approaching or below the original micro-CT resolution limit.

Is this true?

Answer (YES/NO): NO